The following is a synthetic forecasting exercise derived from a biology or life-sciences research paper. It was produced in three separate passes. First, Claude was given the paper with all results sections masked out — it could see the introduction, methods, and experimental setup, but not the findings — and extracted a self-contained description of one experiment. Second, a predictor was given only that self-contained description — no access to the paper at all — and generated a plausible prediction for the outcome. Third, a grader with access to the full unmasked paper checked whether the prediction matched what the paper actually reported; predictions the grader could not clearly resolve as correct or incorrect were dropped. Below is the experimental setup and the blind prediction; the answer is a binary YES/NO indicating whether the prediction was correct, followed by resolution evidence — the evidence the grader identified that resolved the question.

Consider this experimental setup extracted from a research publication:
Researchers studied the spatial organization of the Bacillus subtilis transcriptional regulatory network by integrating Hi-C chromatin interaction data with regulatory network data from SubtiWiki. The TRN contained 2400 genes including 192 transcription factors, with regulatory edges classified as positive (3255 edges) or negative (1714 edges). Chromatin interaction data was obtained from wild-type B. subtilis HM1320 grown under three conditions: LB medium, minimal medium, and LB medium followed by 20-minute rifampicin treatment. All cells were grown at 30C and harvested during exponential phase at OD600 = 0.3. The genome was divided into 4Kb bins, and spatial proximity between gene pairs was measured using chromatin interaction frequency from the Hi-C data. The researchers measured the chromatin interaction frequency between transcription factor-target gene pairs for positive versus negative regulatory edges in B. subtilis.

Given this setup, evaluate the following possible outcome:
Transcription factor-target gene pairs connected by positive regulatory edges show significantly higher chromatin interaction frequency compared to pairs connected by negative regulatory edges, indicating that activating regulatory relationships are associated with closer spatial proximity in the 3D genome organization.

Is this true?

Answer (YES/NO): NO